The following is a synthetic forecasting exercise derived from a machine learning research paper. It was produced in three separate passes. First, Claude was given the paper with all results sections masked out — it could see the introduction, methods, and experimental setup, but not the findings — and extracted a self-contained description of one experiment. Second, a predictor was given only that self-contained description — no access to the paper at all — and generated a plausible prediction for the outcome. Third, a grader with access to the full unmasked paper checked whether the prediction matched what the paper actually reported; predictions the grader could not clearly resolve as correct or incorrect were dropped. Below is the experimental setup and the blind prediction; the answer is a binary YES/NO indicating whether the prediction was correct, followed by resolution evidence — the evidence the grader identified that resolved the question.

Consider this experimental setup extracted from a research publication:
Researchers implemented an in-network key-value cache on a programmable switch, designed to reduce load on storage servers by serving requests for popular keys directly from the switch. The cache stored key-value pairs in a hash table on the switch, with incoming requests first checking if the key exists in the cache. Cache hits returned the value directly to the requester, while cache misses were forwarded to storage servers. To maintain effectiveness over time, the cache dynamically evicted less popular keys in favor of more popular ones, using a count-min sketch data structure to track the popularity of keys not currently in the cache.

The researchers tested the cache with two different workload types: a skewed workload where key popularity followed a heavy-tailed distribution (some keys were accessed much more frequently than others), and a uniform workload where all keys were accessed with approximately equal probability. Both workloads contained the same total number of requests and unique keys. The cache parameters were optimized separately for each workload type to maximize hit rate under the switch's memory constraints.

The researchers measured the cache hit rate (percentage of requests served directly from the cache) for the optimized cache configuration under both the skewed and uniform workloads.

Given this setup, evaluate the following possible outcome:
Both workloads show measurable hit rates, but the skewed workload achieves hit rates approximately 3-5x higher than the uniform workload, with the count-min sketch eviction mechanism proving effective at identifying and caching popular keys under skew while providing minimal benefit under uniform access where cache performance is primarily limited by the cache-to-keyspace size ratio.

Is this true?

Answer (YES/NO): YES